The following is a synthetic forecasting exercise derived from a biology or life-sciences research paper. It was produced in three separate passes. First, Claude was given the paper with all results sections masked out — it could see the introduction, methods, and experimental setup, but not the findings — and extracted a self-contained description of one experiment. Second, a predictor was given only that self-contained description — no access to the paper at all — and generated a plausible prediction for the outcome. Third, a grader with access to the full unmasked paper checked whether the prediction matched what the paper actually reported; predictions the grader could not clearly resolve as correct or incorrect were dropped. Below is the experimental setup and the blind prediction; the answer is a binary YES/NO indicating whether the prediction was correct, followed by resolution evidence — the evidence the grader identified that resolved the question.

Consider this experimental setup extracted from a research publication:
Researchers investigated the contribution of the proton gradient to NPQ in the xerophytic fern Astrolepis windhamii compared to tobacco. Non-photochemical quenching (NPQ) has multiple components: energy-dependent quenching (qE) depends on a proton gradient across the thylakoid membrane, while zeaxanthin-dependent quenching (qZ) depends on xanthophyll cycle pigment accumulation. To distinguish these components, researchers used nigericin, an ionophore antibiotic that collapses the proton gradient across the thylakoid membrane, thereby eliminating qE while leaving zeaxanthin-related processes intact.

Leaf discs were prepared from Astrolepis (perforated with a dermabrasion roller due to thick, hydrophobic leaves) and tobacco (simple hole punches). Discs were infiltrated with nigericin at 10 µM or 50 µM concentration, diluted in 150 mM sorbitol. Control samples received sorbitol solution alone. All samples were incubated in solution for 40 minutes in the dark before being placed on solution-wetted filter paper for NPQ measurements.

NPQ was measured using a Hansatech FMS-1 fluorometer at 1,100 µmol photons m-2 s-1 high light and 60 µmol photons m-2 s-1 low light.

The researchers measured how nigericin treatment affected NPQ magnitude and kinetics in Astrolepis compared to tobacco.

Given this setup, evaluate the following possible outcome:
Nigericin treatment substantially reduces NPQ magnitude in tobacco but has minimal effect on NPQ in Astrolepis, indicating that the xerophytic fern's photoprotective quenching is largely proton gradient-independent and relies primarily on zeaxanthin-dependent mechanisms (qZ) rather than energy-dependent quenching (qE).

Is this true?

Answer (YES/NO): NO